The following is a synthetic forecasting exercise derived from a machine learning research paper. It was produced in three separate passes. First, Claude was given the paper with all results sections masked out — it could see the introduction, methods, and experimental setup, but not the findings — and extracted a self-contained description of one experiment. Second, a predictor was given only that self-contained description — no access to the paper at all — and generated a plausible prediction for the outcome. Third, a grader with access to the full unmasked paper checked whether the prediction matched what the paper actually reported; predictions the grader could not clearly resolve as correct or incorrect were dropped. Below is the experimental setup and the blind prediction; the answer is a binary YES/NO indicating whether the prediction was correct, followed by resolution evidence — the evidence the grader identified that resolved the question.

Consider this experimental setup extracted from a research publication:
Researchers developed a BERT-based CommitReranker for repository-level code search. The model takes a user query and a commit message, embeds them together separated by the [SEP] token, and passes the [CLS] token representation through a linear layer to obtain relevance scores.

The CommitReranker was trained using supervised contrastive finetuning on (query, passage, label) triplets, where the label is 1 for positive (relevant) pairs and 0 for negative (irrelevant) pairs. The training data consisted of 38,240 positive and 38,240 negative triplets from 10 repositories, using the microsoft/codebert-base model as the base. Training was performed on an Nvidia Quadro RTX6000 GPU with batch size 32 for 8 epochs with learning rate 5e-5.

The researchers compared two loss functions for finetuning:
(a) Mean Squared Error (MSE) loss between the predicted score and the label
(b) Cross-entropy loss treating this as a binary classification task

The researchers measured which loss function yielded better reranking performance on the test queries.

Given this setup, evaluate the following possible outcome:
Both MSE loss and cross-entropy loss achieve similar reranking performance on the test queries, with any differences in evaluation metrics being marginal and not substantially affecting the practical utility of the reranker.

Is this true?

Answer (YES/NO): NO